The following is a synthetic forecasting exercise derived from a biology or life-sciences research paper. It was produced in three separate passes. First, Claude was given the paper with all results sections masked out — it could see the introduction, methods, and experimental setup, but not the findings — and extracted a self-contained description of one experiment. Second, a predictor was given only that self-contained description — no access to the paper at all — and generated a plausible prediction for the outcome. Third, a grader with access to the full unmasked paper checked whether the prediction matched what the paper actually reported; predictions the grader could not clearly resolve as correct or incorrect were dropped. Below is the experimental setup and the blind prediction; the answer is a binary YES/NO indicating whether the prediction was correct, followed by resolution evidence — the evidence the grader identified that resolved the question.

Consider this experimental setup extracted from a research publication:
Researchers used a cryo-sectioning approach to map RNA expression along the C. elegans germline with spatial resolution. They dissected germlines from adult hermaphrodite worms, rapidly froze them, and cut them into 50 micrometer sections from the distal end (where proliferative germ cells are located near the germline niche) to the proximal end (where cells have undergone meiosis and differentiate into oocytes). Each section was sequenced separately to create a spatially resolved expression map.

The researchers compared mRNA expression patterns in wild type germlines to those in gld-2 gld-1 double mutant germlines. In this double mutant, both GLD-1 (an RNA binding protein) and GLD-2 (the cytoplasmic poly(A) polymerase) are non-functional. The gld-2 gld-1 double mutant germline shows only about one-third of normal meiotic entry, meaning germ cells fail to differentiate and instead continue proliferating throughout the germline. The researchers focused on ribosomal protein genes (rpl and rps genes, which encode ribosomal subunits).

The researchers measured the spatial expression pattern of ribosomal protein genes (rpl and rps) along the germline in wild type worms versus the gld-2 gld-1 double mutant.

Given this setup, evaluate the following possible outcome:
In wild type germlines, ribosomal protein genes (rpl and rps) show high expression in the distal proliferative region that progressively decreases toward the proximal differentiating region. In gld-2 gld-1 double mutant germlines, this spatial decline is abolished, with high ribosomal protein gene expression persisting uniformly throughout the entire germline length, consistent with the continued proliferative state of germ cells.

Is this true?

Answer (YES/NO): YES